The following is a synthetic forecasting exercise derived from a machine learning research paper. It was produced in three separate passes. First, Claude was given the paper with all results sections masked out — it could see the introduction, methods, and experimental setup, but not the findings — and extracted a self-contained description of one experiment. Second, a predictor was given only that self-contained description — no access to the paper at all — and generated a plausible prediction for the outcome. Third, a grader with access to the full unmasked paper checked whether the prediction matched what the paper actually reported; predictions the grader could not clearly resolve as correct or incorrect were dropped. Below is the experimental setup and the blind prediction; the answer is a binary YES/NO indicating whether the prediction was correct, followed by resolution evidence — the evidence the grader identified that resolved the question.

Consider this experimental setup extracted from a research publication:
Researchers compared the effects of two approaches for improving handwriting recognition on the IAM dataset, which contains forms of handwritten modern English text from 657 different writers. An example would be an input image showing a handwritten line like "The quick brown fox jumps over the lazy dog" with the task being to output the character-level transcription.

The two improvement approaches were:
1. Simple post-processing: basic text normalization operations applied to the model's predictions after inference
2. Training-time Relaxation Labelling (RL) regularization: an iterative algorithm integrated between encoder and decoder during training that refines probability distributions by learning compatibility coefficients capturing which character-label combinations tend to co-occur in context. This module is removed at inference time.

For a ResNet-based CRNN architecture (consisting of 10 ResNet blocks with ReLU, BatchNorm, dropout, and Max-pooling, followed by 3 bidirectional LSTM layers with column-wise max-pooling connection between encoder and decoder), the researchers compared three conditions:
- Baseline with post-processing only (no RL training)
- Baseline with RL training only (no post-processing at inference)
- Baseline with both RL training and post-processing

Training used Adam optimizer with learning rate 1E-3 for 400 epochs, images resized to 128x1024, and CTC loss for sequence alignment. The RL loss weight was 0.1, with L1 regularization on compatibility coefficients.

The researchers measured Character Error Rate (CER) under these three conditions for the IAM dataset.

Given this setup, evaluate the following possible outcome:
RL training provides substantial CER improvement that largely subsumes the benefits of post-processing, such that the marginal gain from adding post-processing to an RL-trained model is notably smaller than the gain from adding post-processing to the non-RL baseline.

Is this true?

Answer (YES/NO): NO